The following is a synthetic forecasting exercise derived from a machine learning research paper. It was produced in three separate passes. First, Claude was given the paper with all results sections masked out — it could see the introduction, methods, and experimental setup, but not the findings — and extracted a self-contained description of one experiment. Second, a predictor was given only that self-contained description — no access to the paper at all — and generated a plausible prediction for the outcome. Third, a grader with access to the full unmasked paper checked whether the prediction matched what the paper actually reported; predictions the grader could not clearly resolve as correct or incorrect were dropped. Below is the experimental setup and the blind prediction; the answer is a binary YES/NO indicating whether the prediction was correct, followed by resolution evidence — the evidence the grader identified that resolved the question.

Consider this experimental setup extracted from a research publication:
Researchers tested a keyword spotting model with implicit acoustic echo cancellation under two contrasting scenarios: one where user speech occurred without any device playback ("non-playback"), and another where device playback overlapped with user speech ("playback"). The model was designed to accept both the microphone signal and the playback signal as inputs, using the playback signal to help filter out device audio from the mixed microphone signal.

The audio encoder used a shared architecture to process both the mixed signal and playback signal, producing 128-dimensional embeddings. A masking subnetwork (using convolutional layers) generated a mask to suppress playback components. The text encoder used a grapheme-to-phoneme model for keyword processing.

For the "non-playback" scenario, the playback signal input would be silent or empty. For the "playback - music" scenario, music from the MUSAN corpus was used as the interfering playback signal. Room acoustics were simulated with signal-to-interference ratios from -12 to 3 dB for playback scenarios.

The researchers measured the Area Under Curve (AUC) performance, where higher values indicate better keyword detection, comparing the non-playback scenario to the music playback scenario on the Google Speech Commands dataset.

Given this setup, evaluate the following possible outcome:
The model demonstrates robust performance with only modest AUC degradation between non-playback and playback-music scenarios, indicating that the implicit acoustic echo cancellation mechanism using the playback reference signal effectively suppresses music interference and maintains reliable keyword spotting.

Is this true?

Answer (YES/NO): YES